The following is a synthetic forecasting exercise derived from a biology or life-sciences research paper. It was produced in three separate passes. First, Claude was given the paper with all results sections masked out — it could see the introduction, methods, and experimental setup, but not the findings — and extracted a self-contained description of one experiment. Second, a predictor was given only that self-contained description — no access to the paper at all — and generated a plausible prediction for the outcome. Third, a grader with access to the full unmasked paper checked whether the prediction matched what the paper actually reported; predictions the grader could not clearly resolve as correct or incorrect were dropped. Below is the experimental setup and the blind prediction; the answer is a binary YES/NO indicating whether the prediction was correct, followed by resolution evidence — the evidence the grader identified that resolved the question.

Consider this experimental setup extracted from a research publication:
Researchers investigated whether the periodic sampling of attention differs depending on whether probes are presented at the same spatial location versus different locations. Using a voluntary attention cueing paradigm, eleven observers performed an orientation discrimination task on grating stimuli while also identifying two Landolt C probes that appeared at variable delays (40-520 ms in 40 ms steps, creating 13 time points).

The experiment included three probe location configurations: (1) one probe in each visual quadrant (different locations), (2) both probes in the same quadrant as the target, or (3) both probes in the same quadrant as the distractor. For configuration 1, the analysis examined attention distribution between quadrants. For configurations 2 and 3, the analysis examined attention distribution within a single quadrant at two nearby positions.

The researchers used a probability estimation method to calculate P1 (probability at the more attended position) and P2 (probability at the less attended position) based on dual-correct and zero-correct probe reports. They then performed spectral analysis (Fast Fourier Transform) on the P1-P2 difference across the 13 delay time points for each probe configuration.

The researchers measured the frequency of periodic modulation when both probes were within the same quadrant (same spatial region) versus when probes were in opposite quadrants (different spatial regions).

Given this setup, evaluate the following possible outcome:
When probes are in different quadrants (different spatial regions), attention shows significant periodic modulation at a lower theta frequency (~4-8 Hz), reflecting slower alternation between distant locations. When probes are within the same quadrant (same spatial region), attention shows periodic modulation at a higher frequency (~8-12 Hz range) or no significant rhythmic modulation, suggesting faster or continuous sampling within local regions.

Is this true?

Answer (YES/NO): YES